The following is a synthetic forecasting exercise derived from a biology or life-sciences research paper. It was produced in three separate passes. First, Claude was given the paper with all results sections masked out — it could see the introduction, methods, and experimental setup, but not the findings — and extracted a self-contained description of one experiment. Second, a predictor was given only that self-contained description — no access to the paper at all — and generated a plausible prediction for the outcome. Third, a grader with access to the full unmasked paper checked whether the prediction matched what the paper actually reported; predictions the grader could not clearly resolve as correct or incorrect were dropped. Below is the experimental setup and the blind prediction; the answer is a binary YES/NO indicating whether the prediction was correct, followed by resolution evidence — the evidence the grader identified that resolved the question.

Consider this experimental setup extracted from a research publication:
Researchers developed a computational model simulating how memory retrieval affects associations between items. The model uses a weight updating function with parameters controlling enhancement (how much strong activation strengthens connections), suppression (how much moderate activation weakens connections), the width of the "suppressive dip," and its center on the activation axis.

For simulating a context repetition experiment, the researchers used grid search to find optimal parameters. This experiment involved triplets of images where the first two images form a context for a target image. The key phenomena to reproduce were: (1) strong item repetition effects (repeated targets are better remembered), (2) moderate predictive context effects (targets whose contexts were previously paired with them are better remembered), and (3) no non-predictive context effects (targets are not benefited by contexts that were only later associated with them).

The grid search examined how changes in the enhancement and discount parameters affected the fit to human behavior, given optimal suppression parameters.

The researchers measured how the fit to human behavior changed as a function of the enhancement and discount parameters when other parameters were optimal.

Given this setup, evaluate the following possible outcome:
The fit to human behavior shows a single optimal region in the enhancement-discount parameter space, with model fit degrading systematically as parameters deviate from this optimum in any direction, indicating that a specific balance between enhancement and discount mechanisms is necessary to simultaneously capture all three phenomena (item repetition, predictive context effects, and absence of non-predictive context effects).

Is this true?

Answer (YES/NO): YES